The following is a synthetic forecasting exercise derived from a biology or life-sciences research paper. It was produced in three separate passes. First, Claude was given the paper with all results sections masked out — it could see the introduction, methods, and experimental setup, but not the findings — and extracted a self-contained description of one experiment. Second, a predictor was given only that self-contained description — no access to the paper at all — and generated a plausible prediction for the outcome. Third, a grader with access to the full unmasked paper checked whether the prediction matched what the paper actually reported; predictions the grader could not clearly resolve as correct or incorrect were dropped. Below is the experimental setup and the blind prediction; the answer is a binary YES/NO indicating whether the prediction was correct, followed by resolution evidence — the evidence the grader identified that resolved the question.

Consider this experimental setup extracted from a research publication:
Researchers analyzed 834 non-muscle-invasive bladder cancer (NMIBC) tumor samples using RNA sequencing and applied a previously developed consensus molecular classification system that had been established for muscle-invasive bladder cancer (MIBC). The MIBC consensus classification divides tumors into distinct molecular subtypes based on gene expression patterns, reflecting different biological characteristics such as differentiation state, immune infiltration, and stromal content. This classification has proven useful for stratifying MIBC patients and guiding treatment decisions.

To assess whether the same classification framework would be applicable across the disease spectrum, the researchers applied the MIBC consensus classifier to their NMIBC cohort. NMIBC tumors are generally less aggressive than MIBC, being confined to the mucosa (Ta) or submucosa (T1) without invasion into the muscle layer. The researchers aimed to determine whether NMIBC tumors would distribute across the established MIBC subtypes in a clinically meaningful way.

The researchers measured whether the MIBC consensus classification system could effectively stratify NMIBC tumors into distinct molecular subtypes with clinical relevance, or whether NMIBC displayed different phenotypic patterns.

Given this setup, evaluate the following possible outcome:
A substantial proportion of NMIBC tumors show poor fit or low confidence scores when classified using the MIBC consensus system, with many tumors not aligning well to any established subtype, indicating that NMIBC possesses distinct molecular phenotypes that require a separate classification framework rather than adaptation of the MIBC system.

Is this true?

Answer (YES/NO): NO